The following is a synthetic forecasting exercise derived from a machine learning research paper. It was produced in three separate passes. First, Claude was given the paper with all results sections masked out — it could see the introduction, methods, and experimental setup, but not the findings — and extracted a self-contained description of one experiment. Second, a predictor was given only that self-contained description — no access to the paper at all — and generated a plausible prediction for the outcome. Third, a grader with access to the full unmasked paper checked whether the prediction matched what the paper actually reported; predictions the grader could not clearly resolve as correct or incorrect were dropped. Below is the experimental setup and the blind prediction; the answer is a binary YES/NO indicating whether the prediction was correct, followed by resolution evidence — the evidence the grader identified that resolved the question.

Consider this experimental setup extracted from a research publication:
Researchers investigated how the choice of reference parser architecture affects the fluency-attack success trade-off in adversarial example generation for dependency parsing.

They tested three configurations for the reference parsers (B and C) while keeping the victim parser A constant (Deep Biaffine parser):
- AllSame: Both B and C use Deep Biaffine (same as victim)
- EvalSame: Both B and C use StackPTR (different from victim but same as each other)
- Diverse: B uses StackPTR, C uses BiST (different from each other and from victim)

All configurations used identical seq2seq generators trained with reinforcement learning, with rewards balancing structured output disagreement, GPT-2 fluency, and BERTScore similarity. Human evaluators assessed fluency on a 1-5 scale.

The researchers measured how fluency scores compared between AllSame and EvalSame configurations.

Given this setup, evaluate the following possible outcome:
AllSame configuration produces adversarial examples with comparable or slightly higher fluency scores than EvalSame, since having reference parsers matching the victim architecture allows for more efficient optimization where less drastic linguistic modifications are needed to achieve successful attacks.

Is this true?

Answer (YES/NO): NO